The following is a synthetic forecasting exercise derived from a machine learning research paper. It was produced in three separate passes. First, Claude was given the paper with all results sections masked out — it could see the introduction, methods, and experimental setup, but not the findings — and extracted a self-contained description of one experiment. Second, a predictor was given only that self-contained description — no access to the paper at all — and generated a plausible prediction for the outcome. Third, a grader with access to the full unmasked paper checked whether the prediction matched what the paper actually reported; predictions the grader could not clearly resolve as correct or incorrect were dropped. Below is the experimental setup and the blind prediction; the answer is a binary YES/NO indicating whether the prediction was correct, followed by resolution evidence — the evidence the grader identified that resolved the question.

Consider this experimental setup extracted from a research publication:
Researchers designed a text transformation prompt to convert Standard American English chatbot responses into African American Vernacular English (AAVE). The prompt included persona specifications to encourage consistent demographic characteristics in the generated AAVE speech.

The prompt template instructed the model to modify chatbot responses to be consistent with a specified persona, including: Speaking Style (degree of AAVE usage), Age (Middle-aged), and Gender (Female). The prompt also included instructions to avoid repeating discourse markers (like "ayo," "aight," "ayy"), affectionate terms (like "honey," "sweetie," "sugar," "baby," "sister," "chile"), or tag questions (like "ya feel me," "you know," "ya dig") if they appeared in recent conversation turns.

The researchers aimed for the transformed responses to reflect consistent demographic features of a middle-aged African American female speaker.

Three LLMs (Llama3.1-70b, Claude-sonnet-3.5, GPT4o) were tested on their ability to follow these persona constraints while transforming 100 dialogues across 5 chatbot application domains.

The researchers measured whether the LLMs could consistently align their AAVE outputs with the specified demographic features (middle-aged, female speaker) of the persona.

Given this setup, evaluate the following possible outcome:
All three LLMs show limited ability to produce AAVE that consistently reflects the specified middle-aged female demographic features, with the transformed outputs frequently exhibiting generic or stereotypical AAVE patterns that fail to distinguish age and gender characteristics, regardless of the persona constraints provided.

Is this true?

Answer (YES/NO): YES